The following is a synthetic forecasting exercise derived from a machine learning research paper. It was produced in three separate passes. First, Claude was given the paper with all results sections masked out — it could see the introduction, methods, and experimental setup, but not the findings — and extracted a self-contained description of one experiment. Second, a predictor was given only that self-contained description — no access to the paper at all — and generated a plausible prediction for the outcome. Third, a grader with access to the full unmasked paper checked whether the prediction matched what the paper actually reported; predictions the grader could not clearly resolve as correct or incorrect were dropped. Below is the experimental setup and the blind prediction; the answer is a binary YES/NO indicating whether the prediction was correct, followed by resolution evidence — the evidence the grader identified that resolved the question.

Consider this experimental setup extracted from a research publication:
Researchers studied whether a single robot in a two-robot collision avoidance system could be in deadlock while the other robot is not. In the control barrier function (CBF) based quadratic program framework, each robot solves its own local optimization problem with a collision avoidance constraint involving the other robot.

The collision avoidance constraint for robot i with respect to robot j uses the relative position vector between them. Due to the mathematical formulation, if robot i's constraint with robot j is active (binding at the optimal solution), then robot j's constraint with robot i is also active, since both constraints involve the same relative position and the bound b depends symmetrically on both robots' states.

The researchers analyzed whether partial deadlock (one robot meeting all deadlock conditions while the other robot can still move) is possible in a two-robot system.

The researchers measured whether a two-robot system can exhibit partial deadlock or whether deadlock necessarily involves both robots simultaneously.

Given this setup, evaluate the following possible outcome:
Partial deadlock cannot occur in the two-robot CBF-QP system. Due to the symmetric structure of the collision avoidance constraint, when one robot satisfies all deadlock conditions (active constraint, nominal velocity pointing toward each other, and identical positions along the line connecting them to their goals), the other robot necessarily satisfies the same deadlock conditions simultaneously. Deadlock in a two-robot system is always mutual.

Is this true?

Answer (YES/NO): YES